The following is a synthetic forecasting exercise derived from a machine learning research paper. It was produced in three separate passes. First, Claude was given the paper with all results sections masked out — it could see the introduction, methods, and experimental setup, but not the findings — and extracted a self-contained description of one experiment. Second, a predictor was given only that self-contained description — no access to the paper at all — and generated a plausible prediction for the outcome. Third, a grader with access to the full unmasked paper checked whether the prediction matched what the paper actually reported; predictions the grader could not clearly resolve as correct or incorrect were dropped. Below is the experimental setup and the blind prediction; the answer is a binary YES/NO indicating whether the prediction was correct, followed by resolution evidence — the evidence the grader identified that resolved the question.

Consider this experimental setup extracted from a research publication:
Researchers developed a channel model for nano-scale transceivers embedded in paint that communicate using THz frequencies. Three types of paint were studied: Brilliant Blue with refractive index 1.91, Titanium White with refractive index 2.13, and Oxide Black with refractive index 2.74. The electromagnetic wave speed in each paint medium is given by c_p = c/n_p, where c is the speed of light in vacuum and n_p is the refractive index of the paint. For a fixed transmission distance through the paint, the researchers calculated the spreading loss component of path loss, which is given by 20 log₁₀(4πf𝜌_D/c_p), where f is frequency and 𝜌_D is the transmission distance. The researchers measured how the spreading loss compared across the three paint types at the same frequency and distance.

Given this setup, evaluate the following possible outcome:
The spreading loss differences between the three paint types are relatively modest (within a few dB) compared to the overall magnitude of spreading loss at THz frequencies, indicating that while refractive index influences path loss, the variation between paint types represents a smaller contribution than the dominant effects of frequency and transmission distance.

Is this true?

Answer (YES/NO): YES